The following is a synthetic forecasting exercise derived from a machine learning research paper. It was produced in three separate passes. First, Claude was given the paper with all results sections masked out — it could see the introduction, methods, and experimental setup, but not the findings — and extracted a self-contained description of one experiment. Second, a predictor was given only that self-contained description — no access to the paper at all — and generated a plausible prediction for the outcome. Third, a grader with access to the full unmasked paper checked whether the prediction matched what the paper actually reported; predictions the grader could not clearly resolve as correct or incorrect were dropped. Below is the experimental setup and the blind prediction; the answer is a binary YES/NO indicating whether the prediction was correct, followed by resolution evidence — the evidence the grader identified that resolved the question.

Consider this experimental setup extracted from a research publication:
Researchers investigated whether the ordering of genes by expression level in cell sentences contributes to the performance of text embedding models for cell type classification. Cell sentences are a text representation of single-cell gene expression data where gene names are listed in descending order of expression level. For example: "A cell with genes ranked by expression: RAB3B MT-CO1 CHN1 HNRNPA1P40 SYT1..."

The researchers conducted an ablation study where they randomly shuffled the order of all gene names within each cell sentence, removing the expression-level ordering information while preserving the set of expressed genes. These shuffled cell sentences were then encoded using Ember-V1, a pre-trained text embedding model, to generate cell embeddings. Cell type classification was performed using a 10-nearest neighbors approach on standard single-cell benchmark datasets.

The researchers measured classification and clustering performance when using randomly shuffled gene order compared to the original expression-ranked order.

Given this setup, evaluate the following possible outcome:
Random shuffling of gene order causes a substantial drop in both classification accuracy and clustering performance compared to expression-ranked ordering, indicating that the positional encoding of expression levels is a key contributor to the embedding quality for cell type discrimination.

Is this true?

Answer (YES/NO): YES